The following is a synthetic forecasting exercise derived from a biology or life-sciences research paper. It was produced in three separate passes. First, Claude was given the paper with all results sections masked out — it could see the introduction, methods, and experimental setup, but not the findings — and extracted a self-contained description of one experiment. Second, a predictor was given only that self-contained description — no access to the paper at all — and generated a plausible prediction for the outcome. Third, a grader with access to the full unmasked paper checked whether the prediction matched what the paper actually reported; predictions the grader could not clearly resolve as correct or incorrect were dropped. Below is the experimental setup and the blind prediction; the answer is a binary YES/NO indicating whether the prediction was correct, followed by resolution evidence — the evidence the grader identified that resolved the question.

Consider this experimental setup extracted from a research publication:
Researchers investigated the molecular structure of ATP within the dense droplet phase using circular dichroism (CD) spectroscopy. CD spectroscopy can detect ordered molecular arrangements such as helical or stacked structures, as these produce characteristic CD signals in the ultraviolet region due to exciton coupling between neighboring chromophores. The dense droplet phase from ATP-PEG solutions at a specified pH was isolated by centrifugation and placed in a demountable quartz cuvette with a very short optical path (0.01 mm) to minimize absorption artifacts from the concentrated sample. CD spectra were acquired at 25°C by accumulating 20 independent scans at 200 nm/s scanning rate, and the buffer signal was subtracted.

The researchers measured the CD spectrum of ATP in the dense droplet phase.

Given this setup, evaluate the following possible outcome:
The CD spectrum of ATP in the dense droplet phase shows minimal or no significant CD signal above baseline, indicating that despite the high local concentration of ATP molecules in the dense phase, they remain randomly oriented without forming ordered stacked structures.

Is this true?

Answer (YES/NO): NO